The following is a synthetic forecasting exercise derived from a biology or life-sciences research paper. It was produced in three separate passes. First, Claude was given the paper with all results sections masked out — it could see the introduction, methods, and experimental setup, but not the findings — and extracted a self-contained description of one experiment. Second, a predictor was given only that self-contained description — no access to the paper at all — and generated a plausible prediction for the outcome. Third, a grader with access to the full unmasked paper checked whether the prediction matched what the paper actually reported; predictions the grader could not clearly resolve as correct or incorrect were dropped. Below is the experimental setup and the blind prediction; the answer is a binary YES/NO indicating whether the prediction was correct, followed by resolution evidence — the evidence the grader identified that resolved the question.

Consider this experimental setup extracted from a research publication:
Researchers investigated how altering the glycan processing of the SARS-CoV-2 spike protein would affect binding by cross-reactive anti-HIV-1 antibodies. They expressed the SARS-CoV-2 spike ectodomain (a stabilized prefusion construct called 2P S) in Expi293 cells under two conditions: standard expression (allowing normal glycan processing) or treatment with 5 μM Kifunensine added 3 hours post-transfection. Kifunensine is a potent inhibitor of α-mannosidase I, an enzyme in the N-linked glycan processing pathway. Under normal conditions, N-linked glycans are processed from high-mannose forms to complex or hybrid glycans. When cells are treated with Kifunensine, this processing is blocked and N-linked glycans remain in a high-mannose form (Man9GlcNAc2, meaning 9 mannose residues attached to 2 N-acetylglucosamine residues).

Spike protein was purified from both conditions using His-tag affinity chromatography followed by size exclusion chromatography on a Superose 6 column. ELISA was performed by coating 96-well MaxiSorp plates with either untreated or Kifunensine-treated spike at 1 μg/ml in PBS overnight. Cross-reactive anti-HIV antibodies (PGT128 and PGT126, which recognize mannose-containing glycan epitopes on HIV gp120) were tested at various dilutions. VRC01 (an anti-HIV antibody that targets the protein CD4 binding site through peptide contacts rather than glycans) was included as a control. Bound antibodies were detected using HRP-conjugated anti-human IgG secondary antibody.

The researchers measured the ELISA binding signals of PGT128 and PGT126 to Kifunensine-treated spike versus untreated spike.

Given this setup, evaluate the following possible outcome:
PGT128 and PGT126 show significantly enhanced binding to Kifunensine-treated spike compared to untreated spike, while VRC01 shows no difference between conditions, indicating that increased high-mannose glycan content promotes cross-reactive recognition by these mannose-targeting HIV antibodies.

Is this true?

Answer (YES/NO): NO